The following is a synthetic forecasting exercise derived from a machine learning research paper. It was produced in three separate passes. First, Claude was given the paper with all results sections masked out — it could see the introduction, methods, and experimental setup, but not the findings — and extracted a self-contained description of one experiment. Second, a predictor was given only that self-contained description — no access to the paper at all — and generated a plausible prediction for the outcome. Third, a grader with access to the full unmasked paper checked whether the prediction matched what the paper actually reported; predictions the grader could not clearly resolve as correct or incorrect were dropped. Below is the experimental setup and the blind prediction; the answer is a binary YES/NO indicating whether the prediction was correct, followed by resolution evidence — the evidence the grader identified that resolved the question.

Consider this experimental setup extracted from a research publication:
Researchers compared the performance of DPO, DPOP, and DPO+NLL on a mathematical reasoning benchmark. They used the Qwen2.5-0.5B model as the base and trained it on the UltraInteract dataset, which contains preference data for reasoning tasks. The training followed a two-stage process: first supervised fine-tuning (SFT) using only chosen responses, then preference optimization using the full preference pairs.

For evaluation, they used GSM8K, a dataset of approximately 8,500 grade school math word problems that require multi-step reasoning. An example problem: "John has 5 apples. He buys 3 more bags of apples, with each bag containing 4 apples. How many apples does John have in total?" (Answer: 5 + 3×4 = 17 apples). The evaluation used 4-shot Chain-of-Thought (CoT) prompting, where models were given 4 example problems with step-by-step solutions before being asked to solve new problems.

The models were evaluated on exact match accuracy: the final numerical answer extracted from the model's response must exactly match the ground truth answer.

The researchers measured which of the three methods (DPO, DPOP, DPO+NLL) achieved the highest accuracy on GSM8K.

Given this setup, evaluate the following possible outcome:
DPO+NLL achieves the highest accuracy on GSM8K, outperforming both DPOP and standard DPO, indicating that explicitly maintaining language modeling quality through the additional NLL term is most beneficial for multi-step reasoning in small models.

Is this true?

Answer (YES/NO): NO